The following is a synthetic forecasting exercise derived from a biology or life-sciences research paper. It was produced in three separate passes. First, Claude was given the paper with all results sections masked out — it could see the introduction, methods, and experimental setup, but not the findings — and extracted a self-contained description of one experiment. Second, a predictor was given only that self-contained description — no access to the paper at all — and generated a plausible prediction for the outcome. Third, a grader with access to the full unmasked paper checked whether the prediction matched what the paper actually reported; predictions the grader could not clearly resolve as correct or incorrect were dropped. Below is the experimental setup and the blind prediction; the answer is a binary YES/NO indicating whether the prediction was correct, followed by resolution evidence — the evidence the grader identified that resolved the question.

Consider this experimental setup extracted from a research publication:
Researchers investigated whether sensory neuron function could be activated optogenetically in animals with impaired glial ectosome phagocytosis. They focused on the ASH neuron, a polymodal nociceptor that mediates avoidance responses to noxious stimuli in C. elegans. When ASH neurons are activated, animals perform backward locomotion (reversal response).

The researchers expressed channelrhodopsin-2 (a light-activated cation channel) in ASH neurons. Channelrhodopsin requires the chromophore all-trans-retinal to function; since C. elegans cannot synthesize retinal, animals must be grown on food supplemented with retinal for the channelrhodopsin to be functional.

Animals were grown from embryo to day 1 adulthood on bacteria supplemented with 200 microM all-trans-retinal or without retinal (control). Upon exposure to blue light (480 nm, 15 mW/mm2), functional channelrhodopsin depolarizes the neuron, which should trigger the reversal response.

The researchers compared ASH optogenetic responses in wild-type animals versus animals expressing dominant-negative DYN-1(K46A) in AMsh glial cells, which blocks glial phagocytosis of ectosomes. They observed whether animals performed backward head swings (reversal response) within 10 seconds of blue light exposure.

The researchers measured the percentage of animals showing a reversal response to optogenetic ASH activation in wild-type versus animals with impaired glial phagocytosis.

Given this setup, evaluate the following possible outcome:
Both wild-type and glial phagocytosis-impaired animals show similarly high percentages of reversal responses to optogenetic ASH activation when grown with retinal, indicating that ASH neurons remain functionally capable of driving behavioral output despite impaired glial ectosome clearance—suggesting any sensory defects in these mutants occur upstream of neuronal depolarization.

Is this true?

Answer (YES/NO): YES